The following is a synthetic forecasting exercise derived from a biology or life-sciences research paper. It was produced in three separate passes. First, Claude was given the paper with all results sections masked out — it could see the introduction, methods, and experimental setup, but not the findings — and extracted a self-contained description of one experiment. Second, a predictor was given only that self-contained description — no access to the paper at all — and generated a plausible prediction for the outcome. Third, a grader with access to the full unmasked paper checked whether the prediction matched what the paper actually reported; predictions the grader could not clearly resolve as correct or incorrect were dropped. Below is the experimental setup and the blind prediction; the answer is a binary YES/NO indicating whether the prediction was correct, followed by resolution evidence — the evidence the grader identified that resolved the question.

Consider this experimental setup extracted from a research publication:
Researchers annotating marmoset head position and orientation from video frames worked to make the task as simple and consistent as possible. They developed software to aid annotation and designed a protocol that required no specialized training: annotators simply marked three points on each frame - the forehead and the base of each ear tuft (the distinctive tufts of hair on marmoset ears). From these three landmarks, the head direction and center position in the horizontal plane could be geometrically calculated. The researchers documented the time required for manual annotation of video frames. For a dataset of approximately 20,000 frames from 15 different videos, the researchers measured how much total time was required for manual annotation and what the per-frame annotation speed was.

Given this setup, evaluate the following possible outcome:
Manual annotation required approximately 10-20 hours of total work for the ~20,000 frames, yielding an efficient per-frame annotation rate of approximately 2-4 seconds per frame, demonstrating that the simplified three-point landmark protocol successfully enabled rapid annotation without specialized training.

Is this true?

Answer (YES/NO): YES